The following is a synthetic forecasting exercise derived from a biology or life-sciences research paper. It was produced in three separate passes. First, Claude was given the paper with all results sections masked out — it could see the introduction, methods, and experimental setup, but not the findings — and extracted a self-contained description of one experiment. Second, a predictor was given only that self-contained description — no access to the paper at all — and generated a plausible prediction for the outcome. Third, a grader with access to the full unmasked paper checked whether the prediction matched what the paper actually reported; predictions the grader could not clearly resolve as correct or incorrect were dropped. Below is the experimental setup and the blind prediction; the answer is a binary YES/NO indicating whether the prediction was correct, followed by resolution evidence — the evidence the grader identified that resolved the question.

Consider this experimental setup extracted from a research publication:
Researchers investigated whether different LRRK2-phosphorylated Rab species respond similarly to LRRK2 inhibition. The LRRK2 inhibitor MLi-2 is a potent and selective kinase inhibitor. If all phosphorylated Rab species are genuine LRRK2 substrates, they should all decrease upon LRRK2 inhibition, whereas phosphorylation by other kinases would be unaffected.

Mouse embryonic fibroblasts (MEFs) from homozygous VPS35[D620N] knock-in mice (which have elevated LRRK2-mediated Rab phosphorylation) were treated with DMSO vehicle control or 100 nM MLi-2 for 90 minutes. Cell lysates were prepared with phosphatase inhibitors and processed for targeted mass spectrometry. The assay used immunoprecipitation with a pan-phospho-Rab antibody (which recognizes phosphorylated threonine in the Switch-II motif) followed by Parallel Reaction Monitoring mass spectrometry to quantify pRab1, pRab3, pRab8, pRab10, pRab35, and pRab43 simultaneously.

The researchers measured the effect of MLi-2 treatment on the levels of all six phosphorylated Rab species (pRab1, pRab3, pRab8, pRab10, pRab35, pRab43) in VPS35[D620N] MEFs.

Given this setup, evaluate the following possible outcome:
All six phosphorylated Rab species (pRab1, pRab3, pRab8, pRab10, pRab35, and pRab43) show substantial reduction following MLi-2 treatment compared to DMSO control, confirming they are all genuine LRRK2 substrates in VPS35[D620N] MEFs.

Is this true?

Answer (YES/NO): NO